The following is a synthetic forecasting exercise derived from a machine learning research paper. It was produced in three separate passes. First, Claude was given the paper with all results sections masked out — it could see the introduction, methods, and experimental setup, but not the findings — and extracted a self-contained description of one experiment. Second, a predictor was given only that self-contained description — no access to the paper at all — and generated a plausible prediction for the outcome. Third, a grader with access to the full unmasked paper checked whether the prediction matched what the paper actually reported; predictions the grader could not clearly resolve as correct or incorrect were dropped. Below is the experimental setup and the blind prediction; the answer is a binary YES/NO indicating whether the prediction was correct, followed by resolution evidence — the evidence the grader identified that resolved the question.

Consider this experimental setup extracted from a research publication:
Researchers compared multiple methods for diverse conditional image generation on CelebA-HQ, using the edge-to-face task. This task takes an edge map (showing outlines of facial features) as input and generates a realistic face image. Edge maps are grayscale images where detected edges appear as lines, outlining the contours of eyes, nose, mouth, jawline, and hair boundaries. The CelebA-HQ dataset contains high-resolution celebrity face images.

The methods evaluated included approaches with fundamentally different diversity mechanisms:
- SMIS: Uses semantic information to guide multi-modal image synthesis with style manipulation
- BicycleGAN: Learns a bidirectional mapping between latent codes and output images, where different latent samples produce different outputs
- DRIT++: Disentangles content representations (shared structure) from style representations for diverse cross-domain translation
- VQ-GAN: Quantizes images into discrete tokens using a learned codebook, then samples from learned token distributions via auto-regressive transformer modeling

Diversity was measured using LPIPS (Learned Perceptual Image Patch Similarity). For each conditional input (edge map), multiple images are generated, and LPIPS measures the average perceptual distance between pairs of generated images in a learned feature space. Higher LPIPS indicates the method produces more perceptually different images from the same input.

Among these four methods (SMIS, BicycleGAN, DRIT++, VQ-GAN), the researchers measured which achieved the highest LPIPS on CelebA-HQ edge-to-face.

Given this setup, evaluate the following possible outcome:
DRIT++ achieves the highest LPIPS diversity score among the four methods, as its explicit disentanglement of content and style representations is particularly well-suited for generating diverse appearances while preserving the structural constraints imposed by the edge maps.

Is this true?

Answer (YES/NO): NO